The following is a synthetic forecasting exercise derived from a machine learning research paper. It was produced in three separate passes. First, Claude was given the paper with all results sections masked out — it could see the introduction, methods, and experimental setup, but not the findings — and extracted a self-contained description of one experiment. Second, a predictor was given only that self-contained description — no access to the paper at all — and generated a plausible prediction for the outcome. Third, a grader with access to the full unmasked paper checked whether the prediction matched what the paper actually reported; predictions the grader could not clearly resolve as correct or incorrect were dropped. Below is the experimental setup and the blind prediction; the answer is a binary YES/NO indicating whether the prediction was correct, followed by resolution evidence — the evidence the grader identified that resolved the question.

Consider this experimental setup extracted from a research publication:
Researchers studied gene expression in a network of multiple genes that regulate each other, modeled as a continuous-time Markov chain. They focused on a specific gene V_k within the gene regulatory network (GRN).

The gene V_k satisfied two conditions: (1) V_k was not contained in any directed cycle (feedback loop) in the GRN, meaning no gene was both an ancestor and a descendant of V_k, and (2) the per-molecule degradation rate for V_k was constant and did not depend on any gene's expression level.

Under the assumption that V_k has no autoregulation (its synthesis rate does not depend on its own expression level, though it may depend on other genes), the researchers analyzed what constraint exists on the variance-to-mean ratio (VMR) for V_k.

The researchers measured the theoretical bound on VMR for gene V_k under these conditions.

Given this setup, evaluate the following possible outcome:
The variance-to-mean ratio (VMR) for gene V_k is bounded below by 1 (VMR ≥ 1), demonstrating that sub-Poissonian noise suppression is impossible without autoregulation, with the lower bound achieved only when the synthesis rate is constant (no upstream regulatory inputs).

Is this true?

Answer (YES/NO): NO